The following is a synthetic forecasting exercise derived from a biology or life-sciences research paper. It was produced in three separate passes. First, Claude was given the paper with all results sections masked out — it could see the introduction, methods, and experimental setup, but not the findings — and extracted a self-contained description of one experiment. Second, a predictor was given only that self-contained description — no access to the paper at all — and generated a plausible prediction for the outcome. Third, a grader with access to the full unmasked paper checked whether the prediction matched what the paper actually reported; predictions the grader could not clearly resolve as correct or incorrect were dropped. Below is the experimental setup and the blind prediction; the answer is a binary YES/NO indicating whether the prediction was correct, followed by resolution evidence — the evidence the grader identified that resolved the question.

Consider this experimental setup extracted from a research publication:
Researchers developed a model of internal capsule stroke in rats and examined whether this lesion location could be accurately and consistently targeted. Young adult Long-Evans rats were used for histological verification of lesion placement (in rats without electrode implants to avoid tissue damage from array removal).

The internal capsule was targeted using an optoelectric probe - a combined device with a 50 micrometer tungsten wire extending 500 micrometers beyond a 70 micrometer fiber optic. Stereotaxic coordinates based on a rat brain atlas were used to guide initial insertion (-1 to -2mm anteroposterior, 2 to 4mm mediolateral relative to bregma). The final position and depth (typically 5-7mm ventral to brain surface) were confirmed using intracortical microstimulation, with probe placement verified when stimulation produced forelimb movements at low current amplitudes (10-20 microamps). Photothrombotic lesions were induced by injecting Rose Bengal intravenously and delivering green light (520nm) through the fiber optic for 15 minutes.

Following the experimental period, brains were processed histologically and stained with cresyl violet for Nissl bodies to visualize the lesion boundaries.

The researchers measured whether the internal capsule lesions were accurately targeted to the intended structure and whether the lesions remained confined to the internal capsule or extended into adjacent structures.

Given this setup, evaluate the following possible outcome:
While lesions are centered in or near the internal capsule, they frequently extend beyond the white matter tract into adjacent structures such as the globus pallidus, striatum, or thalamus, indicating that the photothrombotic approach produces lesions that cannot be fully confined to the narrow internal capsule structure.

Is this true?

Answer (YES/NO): NO